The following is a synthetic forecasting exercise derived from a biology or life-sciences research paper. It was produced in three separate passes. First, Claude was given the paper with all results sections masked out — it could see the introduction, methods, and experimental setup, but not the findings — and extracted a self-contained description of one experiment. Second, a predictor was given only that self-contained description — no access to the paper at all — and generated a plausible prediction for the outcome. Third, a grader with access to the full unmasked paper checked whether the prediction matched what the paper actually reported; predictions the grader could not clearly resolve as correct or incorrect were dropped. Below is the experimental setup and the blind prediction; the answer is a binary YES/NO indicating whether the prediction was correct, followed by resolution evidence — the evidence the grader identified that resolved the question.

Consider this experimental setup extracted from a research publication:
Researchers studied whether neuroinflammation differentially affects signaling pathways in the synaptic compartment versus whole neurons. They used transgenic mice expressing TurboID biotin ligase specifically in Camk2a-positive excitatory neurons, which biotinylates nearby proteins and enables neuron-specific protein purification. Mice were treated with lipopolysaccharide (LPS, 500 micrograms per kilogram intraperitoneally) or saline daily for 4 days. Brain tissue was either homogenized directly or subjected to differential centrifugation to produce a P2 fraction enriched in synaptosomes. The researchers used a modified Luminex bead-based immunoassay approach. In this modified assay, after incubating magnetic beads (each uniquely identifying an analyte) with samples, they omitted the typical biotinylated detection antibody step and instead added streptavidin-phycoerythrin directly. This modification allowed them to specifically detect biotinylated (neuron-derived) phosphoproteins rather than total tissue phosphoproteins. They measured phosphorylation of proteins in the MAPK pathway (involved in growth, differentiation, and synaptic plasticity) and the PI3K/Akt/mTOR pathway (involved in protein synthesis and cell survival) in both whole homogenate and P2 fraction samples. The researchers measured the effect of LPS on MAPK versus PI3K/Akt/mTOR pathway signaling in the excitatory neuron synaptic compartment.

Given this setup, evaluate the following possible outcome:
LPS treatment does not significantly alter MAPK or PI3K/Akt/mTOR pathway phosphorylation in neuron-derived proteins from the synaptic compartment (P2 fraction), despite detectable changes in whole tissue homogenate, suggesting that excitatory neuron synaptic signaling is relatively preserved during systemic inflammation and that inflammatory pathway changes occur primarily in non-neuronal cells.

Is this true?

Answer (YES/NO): NO